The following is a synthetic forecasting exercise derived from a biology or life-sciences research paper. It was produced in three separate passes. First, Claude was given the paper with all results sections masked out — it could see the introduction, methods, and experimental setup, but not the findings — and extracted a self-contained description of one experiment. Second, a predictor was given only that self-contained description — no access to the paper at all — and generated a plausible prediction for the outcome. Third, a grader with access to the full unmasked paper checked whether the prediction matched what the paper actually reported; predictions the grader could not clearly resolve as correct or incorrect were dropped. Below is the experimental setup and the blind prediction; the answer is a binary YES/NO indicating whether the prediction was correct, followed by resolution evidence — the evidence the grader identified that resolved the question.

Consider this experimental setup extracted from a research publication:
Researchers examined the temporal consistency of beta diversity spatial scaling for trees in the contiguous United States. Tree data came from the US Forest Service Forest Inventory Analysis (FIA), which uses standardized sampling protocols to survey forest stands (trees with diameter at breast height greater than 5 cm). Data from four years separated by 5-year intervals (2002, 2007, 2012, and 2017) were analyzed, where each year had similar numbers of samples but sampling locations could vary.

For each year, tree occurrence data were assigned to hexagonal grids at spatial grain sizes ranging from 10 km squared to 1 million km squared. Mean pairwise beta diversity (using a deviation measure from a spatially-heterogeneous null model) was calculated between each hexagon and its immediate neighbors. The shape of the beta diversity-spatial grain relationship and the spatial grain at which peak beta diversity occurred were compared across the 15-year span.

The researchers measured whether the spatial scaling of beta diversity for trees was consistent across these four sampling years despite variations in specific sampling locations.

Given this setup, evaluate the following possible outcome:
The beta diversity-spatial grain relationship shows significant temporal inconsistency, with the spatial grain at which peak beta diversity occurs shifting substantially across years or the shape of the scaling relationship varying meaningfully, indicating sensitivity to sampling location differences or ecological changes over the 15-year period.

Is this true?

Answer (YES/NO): NO